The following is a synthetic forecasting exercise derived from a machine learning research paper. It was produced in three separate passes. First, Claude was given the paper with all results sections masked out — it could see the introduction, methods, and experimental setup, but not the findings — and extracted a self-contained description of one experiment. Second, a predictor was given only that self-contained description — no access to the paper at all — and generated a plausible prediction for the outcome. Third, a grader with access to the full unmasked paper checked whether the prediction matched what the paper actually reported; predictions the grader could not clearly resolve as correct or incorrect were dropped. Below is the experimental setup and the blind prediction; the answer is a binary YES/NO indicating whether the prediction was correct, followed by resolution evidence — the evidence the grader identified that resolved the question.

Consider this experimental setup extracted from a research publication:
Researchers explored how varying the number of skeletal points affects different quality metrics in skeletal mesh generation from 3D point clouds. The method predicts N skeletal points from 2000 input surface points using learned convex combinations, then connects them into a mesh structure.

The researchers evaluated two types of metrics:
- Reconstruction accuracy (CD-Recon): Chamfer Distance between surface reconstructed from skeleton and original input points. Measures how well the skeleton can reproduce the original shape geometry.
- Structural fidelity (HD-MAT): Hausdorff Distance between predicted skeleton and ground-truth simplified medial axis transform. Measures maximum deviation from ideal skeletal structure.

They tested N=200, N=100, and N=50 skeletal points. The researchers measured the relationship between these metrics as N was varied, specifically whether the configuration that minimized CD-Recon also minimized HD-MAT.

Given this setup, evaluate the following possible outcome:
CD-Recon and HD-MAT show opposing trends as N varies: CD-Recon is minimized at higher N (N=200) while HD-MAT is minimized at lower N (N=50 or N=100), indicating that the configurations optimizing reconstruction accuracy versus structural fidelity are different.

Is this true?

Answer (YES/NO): YES